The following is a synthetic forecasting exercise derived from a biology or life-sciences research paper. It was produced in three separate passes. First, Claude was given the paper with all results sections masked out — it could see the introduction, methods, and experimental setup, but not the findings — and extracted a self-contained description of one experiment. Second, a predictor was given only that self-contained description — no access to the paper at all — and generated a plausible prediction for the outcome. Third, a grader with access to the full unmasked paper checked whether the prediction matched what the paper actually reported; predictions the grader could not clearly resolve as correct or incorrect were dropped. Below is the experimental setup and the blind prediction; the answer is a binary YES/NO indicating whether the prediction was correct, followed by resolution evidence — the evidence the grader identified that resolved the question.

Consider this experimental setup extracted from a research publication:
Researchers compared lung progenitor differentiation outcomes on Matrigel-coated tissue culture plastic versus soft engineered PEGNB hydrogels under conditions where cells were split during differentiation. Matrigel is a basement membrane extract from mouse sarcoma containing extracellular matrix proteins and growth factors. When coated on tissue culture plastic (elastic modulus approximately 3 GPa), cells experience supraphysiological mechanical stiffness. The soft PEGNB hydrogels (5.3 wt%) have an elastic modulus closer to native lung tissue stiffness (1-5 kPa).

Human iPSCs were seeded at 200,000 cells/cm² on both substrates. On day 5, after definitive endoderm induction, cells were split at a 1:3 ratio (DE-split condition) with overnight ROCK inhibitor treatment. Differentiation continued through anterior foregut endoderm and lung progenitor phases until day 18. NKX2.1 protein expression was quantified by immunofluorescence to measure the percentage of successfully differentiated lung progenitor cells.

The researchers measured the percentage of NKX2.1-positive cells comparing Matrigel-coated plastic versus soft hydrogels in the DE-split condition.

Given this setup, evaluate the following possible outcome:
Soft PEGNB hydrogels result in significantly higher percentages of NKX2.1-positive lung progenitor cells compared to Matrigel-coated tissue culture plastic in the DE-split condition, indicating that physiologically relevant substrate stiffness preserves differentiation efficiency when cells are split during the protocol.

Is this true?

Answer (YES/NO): NO